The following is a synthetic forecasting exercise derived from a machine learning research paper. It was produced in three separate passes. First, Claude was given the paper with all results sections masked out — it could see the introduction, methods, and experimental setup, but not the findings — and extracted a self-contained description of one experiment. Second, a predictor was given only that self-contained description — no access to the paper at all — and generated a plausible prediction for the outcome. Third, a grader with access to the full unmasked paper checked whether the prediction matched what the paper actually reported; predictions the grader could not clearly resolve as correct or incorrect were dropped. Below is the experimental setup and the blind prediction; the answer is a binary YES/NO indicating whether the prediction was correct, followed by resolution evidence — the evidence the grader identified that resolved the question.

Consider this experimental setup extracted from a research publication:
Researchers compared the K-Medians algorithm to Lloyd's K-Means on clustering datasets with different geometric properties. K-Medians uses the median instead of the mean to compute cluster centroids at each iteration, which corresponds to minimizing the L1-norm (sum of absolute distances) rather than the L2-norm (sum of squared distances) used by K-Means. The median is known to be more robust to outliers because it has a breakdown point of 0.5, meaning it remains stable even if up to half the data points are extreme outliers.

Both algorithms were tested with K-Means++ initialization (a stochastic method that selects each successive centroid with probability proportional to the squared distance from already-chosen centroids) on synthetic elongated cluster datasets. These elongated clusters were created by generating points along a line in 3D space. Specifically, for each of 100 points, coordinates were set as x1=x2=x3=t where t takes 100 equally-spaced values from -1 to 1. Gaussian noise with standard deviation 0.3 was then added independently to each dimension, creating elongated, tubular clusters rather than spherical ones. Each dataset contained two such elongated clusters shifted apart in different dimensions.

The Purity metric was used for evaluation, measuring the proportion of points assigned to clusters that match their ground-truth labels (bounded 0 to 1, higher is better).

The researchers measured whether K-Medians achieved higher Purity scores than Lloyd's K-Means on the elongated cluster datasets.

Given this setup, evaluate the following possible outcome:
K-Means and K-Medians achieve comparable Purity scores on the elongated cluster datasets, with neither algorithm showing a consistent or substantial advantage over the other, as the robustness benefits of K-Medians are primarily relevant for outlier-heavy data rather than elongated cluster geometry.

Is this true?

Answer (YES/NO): NO